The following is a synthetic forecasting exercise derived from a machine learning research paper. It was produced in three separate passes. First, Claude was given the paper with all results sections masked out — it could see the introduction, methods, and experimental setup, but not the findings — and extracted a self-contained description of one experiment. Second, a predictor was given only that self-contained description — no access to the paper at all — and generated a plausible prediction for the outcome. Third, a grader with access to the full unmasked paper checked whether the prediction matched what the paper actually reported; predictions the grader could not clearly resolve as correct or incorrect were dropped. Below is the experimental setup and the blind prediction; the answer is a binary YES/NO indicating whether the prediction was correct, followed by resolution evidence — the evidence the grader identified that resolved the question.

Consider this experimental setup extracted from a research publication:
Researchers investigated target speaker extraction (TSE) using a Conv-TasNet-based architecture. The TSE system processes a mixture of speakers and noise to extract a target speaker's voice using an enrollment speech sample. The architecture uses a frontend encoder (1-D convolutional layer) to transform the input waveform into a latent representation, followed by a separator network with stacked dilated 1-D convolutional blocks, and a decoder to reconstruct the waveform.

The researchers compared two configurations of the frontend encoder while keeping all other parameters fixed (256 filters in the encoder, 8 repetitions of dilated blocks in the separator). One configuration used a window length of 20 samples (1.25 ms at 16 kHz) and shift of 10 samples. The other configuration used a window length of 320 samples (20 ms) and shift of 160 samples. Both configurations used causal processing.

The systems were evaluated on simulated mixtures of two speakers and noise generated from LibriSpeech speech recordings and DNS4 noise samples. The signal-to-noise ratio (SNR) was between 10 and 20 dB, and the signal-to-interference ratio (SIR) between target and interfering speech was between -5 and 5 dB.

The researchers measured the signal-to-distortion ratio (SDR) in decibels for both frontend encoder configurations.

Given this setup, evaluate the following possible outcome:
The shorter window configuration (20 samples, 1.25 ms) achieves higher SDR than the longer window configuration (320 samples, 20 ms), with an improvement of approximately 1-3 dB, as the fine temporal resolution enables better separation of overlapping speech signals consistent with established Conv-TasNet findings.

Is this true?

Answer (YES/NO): YES